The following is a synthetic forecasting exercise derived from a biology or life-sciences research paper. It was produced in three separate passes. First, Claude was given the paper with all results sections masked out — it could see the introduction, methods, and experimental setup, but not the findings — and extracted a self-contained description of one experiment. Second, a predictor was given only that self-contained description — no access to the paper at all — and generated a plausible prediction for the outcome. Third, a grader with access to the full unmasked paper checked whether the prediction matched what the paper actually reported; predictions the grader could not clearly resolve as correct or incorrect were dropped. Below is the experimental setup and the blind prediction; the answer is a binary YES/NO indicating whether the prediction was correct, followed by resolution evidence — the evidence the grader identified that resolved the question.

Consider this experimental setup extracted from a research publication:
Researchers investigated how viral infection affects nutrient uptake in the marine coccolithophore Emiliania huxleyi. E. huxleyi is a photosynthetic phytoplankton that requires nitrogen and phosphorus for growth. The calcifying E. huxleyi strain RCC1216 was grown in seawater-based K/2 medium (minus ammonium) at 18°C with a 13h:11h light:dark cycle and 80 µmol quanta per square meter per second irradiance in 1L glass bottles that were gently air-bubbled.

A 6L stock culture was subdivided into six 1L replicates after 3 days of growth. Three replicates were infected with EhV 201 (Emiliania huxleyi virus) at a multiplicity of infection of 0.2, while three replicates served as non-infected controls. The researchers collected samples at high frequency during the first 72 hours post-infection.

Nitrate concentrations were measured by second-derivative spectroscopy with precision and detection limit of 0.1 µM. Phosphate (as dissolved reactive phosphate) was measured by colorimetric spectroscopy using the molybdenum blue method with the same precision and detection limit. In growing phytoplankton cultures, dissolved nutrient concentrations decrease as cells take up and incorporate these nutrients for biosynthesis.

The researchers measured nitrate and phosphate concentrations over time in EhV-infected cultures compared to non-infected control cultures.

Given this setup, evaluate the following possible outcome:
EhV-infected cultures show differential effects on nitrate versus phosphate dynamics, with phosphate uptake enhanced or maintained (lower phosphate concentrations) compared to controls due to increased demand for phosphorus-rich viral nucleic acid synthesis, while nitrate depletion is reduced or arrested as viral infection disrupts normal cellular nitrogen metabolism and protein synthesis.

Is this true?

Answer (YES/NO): NO